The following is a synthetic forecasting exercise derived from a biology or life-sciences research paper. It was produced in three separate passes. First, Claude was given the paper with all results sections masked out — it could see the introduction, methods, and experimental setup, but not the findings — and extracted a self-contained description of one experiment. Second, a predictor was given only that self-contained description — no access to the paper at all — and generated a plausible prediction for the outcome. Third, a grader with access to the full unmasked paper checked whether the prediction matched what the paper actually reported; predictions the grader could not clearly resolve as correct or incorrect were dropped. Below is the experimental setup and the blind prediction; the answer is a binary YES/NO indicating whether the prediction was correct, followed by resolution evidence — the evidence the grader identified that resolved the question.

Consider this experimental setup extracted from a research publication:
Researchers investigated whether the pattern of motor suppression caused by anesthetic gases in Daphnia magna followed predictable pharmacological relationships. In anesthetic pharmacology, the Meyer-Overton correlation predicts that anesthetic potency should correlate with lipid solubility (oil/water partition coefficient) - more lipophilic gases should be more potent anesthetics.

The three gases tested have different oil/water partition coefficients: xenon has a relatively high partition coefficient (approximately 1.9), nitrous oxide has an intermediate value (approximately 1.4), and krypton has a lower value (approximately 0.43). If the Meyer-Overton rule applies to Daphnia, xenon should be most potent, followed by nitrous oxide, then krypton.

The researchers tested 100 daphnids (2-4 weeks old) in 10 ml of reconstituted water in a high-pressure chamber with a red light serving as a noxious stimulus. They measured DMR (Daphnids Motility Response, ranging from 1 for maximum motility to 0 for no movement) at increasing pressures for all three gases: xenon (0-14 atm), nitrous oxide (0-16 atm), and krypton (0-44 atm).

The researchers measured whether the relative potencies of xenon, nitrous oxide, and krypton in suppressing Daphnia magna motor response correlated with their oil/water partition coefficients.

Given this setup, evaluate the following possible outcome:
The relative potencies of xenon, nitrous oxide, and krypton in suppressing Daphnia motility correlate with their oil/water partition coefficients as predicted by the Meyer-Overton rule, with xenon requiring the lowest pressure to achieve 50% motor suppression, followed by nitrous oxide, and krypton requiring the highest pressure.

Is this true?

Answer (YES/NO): NO